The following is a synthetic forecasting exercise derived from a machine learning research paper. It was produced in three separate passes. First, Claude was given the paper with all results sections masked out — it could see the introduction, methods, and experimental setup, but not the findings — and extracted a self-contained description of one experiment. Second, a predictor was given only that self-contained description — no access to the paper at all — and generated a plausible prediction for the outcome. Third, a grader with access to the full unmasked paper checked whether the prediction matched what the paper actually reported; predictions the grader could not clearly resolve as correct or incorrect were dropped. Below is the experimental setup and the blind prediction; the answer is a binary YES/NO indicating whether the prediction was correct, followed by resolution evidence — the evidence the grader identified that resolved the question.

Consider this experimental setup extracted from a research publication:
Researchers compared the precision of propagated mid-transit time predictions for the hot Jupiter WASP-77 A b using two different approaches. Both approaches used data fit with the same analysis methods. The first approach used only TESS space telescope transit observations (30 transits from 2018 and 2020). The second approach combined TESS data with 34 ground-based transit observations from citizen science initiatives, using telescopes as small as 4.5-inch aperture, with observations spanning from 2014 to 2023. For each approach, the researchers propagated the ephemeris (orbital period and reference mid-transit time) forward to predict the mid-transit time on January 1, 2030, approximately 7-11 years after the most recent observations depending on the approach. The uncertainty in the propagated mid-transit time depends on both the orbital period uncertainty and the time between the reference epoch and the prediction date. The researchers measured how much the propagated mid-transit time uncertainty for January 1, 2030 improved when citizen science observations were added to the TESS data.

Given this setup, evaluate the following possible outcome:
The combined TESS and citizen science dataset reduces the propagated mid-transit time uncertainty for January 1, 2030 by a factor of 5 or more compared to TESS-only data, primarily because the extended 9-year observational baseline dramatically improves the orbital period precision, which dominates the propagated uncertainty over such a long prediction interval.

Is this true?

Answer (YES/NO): NO